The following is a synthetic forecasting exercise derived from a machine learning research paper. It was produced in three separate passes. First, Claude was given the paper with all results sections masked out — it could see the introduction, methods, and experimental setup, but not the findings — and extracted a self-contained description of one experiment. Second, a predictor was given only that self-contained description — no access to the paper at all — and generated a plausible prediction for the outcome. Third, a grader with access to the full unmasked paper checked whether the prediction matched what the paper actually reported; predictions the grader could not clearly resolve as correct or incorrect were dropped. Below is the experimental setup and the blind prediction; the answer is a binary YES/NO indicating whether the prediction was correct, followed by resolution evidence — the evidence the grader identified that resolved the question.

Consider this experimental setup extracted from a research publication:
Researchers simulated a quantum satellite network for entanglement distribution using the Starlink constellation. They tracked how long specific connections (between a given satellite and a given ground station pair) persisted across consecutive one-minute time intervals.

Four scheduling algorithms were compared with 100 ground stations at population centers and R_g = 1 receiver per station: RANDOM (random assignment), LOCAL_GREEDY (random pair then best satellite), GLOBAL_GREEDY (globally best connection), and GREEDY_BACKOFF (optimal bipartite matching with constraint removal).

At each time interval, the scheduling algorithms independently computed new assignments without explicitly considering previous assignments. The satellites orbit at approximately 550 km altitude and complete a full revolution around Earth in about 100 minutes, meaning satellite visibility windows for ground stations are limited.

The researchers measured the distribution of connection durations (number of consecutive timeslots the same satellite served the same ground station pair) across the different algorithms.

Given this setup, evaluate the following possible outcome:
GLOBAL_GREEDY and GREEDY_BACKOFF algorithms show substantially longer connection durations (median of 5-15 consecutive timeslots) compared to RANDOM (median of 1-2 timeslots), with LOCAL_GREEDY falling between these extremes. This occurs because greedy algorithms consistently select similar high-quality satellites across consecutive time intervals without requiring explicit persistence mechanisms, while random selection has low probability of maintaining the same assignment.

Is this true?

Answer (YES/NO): NO